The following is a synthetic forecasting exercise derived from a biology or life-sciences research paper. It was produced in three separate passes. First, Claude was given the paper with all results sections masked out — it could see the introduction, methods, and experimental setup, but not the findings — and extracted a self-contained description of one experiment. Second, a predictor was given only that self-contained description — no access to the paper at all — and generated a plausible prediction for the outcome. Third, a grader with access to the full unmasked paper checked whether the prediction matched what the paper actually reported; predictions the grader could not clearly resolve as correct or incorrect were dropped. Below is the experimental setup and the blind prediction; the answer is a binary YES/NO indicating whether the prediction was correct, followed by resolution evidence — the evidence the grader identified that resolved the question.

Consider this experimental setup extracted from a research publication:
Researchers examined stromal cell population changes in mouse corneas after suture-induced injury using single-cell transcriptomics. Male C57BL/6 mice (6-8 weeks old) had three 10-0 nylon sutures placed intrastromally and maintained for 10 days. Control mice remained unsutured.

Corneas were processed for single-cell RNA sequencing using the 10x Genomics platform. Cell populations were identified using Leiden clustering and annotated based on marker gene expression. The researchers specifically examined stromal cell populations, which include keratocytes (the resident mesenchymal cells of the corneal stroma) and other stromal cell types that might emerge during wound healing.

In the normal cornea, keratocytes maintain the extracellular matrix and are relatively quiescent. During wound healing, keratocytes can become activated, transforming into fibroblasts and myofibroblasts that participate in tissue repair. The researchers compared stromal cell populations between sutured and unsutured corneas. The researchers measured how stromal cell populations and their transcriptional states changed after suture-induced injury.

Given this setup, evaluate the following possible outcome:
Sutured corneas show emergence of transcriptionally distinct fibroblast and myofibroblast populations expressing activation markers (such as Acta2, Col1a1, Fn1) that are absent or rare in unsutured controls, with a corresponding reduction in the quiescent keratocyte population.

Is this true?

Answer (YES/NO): NO